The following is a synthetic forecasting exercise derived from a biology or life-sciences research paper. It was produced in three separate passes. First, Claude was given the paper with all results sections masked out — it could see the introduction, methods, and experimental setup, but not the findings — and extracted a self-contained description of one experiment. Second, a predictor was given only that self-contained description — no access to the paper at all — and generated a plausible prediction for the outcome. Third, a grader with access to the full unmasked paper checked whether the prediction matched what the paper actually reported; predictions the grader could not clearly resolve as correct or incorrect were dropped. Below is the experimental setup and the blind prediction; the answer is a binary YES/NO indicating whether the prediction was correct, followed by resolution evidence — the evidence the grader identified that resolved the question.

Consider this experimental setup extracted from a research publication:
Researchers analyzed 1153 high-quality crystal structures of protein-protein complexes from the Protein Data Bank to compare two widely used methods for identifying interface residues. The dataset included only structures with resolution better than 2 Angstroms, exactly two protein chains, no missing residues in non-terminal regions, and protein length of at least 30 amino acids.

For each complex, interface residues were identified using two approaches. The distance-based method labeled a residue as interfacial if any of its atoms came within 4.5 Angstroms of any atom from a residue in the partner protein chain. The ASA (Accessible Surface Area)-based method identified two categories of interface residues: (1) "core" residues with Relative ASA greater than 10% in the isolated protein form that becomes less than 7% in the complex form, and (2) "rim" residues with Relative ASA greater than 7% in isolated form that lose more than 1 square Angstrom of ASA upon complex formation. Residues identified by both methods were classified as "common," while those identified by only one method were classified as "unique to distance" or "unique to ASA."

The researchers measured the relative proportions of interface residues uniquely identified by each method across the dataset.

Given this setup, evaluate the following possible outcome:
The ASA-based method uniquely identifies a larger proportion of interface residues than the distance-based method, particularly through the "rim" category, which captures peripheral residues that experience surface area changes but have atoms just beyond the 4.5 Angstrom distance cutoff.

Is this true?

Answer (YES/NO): YES